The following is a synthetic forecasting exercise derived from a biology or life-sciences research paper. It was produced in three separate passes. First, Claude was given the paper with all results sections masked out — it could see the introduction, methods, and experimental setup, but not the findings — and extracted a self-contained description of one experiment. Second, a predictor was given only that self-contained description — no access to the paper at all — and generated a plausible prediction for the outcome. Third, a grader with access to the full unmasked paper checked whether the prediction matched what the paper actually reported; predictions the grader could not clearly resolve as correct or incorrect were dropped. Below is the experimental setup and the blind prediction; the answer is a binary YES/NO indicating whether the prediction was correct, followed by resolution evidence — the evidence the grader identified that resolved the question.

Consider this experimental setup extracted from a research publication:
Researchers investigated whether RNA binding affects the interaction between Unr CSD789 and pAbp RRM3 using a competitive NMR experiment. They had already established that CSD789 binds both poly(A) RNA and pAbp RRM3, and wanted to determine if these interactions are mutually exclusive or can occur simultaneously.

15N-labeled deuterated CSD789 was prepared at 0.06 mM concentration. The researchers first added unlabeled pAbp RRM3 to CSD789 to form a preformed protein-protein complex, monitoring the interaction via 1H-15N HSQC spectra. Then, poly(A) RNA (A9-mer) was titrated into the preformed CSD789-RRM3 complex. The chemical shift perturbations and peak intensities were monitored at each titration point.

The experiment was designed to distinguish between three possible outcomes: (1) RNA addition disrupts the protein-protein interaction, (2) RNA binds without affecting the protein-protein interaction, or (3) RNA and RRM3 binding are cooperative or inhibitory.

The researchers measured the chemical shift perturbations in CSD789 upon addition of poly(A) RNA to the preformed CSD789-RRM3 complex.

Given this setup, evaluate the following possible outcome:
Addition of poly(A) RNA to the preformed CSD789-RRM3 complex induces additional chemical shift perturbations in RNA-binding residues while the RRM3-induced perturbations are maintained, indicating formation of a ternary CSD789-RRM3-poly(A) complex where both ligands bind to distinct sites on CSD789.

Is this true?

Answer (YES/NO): YES